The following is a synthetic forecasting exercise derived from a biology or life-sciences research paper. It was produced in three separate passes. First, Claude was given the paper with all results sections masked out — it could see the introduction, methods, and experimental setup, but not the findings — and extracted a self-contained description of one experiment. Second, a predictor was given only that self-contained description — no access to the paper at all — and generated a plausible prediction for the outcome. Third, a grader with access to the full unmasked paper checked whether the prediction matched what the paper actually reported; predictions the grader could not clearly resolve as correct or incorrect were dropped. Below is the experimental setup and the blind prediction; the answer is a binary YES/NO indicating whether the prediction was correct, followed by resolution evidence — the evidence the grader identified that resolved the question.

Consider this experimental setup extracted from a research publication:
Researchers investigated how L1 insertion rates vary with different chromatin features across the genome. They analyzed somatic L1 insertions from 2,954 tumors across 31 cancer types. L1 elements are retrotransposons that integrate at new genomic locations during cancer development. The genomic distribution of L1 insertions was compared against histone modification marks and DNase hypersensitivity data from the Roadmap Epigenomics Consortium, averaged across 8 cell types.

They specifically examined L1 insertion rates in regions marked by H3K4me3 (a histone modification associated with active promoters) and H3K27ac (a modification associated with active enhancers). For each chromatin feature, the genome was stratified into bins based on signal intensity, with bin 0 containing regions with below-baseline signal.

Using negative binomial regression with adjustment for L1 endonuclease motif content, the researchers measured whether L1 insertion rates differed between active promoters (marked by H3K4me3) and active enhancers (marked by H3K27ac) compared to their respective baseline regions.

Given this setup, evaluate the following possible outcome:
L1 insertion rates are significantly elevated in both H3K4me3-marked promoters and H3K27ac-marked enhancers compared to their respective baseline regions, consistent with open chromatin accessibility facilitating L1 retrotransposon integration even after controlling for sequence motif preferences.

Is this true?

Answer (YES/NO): NO